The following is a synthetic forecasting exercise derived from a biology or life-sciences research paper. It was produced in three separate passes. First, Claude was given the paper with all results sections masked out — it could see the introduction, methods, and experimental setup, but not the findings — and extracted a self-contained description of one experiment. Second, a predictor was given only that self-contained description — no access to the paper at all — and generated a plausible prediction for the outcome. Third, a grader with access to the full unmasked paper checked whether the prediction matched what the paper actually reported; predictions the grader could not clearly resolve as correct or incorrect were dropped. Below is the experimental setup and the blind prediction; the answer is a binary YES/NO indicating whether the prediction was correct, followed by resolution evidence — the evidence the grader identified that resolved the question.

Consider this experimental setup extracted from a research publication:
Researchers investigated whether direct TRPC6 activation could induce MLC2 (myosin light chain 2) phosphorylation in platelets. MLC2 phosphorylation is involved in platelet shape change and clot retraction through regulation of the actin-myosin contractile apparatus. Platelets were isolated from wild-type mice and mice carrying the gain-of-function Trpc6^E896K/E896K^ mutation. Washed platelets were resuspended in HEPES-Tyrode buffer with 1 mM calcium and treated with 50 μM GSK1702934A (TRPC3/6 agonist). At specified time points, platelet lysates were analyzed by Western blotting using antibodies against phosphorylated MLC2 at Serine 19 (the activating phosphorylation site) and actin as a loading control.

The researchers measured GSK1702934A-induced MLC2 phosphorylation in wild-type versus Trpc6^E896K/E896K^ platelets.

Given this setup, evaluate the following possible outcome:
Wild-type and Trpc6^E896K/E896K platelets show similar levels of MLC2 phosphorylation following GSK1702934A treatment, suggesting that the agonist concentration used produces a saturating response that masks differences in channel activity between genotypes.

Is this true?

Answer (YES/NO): NO